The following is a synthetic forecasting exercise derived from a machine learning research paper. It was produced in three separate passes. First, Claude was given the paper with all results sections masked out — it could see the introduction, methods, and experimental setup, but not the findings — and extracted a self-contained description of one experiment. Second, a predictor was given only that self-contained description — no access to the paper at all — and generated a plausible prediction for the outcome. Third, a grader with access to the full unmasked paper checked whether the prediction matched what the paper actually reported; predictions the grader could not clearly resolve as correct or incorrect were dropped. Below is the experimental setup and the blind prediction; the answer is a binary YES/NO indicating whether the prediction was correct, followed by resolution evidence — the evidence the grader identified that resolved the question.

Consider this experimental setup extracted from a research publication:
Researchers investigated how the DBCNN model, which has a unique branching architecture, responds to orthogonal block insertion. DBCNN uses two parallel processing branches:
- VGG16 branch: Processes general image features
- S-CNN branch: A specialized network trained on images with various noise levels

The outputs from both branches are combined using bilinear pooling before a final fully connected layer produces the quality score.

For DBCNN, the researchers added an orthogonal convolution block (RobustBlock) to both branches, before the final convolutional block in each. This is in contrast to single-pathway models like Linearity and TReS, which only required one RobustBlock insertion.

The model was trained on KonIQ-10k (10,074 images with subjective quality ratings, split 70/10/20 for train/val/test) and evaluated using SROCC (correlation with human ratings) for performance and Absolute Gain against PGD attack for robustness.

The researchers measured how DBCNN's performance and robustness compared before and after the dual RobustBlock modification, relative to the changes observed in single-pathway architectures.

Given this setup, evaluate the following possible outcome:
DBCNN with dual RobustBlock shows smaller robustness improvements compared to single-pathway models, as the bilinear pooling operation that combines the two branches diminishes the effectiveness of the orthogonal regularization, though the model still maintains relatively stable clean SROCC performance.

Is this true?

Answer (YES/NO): NO